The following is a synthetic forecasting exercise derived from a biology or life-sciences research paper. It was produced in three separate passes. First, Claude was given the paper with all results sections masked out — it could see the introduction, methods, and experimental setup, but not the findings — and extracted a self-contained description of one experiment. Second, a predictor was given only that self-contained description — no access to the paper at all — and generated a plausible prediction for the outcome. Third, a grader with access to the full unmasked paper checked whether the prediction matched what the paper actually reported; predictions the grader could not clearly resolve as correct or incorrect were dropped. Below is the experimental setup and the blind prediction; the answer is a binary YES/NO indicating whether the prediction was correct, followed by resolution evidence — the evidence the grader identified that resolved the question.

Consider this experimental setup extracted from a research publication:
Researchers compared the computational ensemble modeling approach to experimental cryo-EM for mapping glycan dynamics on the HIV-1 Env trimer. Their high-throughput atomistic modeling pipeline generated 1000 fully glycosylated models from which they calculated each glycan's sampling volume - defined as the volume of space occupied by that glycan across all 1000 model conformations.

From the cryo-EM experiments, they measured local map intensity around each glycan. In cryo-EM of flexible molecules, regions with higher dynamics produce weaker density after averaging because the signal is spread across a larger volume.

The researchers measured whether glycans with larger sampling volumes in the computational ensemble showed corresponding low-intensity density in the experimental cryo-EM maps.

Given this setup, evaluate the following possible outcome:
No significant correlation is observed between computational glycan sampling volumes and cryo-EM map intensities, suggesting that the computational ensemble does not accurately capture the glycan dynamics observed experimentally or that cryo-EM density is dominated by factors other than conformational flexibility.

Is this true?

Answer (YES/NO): NO